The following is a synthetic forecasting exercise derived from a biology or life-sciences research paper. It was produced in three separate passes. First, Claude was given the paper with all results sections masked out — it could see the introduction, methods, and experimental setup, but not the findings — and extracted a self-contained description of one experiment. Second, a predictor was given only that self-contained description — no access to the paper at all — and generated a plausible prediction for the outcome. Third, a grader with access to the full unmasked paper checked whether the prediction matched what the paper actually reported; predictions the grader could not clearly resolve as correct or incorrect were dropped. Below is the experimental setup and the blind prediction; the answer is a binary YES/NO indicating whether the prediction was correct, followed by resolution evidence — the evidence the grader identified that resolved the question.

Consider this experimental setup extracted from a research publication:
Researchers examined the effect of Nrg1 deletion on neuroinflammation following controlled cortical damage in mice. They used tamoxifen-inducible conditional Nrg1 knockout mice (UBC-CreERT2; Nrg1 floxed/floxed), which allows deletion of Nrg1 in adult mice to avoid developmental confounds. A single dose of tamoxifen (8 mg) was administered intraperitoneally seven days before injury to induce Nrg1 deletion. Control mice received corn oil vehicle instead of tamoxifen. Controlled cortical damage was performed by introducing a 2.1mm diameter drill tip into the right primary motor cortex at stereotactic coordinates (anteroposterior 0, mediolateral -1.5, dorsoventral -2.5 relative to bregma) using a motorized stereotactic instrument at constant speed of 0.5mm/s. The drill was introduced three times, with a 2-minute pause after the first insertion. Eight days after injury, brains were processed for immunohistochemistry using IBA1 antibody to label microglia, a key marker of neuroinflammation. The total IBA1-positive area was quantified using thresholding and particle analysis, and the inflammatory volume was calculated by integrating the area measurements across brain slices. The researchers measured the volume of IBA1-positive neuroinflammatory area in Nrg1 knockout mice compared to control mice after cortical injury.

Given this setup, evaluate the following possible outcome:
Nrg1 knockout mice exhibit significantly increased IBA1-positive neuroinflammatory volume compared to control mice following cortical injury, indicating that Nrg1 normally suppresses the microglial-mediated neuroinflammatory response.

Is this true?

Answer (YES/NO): NO